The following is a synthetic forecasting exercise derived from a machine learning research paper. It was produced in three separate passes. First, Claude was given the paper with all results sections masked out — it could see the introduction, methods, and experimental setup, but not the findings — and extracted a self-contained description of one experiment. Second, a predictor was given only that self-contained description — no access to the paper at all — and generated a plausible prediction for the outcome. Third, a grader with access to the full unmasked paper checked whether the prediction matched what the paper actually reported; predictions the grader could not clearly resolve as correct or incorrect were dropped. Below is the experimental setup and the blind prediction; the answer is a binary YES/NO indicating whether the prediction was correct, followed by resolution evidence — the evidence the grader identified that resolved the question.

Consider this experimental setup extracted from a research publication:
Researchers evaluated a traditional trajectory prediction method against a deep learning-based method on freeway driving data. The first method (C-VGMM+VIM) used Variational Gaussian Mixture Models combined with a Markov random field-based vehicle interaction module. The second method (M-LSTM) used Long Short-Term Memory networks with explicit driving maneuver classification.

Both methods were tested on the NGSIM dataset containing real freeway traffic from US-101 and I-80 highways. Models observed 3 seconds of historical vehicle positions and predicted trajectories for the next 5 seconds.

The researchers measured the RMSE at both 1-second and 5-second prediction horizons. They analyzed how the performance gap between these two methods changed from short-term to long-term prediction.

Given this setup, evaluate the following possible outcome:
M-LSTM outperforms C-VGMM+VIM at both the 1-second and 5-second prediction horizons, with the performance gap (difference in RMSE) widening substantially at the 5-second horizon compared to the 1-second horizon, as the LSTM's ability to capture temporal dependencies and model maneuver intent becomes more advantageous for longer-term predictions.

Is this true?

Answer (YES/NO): YES